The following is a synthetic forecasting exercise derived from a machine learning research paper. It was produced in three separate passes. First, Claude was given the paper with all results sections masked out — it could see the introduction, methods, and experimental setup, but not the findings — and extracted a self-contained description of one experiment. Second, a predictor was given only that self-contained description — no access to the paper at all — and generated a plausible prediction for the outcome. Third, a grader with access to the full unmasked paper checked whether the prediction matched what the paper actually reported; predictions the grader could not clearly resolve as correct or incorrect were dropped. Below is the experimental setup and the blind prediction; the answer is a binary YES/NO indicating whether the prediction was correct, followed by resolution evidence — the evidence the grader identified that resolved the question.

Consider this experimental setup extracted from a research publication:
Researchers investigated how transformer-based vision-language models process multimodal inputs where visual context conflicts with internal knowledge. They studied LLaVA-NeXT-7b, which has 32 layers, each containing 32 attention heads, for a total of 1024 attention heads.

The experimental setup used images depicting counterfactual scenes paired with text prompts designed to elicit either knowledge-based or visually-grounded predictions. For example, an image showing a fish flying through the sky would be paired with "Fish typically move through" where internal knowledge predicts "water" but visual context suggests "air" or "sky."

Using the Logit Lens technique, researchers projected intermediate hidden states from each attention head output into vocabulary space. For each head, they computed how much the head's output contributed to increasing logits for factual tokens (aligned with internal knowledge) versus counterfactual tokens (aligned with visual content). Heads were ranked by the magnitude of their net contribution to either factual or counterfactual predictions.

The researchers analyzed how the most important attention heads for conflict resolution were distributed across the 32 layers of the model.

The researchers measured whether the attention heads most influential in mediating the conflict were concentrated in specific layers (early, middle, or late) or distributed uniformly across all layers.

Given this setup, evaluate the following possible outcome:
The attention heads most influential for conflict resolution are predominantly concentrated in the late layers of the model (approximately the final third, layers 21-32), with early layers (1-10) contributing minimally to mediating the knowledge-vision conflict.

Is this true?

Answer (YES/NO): YES